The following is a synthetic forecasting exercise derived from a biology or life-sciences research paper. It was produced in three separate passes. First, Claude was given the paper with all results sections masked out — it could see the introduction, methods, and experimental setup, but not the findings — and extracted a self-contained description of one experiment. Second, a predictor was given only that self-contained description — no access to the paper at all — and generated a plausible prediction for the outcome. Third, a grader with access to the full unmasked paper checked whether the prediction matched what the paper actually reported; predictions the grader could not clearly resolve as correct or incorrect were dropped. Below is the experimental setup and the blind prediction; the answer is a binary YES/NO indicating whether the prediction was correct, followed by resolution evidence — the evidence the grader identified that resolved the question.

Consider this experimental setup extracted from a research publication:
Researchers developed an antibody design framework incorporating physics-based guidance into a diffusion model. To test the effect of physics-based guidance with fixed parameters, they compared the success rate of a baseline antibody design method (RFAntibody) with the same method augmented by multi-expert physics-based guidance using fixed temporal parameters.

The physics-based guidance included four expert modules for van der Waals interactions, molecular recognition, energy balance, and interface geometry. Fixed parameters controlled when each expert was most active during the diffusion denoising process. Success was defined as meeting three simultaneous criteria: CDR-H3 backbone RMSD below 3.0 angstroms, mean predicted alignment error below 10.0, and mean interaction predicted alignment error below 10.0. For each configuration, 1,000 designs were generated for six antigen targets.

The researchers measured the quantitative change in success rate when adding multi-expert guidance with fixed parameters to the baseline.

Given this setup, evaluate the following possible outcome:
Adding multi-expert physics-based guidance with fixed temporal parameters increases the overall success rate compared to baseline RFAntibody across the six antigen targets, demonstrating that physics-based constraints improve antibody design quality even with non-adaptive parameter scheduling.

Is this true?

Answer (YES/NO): YES